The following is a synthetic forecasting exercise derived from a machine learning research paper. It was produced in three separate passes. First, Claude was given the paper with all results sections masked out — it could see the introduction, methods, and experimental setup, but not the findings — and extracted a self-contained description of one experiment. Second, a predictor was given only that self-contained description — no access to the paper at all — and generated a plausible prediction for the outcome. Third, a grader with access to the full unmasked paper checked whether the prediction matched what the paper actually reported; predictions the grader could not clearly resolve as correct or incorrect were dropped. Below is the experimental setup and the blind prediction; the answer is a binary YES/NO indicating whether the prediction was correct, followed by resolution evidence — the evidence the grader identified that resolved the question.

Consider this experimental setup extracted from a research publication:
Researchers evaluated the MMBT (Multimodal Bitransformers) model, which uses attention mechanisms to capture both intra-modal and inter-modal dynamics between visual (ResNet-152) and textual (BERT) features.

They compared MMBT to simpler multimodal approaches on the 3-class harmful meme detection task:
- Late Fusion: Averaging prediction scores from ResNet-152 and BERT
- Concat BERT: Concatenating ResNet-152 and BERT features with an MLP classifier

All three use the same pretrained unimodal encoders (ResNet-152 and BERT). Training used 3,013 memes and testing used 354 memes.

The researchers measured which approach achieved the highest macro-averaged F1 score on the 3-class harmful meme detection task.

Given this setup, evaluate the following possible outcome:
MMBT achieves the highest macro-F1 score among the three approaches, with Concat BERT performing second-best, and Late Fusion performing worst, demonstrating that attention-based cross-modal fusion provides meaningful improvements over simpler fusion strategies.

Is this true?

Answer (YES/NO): NO